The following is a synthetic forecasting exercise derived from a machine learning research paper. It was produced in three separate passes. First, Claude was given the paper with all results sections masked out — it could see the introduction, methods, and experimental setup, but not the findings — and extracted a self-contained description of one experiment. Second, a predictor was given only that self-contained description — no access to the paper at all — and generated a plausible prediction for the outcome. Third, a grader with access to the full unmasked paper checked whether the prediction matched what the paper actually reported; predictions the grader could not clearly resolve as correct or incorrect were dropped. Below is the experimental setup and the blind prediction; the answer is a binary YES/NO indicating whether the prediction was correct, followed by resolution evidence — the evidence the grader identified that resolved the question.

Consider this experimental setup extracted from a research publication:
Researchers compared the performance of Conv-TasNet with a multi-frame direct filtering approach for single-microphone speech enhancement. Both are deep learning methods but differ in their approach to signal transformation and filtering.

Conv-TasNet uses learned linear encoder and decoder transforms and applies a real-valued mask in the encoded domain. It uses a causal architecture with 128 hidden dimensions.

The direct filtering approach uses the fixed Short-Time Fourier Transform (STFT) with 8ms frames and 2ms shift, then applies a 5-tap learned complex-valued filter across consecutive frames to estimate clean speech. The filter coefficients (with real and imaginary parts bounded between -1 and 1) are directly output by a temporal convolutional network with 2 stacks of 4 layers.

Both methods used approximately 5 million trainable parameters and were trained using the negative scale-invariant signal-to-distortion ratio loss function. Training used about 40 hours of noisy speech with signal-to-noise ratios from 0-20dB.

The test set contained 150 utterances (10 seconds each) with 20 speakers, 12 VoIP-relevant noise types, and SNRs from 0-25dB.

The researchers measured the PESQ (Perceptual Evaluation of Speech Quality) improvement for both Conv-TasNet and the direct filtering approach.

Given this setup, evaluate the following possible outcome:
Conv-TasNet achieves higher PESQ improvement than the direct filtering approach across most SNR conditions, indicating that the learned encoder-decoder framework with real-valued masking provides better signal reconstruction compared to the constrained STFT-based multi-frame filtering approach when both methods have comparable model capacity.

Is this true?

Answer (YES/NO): NO